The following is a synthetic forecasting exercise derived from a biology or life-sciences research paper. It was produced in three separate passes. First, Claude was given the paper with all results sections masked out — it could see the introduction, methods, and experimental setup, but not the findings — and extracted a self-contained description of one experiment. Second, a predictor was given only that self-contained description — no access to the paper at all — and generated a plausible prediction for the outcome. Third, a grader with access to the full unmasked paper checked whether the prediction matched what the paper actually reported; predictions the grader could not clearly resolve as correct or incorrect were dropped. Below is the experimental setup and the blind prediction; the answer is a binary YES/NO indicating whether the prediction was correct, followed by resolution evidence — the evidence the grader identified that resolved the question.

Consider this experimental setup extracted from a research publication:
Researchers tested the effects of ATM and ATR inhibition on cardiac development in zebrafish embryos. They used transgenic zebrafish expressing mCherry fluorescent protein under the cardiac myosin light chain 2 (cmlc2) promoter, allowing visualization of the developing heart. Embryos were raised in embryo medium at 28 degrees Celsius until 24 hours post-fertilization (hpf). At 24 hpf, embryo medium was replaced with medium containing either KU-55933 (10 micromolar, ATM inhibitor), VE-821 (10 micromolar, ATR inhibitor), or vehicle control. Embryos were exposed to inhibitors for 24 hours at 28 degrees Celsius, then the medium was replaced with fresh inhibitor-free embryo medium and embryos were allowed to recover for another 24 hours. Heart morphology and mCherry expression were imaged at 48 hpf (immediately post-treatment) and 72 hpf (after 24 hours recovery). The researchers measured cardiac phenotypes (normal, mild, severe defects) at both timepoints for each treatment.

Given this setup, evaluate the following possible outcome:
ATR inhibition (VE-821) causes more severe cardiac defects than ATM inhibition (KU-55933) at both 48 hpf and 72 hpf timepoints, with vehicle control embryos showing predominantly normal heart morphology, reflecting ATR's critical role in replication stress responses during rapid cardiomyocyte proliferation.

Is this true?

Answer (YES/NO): NO